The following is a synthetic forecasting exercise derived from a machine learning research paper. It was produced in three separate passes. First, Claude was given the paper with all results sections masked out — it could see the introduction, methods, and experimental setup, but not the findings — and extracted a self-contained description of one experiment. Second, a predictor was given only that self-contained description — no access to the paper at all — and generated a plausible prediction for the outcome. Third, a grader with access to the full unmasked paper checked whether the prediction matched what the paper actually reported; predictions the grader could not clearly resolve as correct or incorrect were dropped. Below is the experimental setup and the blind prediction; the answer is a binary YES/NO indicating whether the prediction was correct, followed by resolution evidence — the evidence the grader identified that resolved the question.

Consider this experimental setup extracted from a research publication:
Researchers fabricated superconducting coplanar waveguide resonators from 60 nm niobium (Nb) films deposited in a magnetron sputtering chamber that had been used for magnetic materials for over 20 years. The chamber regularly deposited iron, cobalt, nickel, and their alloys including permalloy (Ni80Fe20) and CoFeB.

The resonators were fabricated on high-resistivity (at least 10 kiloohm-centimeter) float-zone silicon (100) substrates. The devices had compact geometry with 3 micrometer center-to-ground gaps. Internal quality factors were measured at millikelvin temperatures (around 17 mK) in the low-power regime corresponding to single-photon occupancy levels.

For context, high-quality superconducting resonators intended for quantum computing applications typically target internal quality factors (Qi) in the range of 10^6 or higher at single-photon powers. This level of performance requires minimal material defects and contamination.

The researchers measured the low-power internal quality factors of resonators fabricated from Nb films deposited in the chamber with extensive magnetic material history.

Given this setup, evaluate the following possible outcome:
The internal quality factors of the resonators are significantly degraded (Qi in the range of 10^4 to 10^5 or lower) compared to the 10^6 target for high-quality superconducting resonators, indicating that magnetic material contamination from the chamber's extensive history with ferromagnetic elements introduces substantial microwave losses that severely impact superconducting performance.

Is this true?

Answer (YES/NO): NO